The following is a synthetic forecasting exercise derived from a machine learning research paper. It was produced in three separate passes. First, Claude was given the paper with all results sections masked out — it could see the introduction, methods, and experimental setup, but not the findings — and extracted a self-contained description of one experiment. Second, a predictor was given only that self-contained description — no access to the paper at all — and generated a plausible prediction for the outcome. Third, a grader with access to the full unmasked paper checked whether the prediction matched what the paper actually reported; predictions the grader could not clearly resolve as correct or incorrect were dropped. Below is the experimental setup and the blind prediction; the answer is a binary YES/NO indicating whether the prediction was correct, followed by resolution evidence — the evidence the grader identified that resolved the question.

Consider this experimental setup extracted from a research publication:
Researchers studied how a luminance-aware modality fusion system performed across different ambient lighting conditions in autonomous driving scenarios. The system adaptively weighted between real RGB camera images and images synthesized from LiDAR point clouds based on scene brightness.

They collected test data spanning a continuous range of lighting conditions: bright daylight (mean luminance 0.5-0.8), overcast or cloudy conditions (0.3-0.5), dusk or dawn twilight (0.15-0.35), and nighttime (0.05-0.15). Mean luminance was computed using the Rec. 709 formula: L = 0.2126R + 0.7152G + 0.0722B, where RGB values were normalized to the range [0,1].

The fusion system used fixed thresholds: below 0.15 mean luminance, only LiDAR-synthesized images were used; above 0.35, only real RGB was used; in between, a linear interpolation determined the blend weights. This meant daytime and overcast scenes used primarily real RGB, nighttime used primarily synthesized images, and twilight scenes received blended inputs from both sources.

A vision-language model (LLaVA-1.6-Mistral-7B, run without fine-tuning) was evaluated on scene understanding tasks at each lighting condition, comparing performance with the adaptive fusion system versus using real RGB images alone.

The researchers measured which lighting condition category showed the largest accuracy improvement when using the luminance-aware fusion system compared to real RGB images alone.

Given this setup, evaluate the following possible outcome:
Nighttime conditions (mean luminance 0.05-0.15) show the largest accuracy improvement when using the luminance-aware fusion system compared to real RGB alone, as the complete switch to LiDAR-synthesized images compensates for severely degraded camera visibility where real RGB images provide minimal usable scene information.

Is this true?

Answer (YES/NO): YES